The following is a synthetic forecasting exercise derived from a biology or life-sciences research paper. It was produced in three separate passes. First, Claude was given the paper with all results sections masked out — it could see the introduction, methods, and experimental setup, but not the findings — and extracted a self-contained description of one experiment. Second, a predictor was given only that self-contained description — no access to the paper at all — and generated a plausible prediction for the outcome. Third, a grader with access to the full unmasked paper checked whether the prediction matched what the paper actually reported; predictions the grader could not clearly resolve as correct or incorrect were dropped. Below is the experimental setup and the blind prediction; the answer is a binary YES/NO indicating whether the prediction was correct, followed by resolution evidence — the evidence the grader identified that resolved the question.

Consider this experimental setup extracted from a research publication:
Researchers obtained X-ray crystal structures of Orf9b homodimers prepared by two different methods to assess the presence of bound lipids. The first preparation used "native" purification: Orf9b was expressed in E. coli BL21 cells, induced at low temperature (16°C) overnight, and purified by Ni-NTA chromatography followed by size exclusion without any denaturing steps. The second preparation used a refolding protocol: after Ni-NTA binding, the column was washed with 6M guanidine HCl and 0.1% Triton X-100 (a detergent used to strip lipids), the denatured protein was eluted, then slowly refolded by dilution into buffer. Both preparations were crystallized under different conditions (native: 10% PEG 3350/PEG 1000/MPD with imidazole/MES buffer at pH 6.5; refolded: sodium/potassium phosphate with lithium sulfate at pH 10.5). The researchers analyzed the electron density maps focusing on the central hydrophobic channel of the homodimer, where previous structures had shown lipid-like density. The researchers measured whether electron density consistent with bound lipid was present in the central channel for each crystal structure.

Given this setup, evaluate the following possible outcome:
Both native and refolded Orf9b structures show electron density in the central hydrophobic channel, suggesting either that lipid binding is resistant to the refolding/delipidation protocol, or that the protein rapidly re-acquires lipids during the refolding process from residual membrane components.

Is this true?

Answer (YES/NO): NO